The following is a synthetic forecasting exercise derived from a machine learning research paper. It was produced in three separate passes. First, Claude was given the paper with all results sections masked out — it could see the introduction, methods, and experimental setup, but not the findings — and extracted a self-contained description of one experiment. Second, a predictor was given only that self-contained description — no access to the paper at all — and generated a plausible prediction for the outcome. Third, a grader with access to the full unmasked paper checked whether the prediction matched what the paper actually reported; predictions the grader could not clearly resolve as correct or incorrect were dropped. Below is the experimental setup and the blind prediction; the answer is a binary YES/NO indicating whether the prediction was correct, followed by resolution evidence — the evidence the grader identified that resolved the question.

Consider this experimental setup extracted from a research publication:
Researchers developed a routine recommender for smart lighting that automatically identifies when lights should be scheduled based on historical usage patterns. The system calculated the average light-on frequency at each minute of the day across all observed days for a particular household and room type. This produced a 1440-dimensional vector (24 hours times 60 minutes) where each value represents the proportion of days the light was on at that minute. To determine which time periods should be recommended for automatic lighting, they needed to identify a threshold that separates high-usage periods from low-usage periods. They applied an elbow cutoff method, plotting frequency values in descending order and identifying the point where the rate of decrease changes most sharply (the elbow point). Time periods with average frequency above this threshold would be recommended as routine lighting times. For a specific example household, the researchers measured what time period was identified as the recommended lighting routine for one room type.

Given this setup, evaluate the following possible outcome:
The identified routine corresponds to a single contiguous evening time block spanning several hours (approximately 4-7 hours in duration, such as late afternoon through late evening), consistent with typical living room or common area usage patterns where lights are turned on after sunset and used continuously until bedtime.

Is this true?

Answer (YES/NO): NO